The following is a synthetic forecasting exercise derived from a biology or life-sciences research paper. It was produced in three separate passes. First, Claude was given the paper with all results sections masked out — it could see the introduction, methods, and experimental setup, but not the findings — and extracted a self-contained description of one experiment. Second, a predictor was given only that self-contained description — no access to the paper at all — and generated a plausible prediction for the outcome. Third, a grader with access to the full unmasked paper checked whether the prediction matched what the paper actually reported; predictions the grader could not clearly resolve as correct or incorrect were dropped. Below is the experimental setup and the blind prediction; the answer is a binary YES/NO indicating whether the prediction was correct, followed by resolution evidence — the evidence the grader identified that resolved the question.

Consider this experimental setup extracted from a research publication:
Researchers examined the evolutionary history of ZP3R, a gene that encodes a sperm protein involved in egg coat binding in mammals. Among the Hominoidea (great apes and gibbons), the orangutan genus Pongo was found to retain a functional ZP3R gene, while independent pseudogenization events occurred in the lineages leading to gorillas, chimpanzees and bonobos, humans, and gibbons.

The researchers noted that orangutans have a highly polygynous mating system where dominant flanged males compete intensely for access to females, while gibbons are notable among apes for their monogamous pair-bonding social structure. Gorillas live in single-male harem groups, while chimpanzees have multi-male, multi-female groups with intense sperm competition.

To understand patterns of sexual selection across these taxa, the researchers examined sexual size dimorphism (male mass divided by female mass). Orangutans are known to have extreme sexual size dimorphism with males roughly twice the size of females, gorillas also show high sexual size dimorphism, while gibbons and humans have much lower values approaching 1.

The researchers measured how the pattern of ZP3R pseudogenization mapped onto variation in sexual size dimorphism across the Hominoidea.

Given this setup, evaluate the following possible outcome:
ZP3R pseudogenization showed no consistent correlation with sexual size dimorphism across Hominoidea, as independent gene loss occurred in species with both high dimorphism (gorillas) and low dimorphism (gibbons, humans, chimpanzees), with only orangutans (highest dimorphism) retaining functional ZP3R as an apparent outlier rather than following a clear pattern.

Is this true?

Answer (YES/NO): NO